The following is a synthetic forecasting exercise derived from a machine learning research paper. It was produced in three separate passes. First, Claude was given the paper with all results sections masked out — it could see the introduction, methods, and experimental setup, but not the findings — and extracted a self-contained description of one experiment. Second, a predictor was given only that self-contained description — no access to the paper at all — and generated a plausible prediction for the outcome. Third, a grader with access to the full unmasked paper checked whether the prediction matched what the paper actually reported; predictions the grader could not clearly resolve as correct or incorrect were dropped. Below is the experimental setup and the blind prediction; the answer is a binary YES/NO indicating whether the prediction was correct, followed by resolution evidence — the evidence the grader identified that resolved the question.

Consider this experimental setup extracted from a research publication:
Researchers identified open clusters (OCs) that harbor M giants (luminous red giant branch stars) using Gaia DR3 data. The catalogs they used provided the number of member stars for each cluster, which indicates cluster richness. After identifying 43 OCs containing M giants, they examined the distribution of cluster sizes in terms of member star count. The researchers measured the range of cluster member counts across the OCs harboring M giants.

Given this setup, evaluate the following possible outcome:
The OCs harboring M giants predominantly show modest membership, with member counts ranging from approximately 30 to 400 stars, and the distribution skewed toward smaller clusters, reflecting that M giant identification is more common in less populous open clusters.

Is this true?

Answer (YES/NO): NO